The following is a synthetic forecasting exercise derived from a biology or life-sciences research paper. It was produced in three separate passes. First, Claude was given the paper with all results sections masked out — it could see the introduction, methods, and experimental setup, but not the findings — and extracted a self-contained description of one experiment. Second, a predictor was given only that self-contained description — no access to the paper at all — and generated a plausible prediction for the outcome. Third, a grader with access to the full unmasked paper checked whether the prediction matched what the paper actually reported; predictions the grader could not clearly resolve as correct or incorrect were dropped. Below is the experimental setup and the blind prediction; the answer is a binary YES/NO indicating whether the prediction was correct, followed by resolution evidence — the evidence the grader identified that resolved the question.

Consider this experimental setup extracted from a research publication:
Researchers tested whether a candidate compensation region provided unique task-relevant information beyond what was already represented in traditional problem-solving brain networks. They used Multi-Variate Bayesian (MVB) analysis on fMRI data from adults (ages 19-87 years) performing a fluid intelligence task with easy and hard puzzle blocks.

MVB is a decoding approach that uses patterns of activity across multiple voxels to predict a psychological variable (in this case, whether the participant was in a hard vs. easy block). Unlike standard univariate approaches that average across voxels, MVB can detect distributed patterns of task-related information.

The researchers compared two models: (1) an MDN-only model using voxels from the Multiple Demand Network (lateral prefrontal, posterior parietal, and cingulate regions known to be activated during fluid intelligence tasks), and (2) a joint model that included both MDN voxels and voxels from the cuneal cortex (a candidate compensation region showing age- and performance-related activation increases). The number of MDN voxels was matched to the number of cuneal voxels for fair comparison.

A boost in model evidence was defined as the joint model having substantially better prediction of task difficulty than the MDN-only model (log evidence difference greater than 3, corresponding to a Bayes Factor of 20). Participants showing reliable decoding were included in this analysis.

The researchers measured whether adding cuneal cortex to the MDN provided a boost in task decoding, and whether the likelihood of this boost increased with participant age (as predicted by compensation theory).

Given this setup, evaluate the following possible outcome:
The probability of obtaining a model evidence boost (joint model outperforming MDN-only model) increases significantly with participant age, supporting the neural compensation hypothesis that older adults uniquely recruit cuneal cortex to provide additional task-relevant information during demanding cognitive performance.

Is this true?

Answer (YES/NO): YES